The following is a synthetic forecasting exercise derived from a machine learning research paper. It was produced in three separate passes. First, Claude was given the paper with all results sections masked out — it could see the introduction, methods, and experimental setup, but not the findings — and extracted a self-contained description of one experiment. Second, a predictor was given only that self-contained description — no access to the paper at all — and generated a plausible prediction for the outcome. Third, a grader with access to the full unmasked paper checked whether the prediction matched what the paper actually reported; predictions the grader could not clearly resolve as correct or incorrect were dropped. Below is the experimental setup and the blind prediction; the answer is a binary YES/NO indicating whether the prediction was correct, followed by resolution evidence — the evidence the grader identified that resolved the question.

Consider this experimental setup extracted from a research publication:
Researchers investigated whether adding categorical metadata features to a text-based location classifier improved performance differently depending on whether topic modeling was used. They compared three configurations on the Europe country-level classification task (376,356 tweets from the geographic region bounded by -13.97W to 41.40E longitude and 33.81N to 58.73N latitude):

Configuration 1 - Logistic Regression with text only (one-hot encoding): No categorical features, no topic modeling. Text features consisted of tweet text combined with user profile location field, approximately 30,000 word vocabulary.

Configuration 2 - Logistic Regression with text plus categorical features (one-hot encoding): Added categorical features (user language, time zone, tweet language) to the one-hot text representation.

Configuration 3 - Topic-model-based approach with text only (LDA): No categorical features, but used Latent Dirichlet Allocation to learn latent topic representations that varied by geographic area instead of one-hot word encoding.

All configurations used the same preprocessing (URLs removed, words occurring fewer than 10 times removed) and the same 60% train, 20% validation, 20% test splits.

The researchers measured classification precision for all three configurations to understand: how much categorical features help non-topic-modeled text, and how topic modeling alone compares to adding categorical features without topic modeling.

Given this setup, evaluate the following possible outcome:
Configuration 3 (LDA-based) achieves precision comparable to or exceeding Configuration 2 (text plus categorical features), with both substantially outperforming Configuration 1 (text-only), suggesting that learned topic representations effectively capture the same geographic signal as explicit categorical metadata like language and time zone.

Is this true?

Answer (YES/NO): NO